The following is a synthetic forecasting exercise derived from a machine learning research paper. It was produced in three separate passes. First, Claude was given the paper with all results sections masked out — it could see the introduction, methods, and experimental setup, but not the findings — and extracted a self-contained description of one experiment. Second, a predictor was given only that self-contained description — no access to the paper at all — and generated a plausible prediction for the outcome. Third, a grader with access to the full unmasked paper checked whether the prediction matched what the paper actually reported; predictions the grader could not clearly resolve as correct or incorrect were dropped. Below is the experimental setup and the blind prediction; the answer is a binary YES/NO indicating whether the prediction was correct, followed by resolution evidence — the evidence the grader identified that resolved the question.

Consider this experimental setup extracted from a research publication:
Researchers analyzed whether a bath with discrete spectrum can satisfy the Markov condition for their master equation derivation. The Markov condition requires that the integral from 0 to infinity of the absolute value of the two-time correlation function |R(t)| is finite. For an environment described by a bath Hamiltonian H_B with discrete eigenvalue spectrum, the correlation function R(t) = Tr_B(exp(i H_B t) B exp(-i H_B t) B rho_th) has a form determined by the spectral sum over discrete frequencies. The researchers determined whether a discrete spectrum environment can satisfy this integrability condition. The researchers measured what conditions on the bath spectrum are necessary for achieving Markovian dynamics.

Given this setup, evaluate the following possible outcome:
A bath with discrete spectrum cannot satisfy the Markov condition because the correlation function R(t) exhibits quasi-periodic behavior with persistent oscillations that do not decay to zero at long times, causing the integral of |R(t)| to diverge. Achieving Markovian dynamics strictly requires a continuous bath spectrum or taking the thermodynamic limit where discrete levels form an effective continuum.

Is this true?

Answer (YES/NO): YES